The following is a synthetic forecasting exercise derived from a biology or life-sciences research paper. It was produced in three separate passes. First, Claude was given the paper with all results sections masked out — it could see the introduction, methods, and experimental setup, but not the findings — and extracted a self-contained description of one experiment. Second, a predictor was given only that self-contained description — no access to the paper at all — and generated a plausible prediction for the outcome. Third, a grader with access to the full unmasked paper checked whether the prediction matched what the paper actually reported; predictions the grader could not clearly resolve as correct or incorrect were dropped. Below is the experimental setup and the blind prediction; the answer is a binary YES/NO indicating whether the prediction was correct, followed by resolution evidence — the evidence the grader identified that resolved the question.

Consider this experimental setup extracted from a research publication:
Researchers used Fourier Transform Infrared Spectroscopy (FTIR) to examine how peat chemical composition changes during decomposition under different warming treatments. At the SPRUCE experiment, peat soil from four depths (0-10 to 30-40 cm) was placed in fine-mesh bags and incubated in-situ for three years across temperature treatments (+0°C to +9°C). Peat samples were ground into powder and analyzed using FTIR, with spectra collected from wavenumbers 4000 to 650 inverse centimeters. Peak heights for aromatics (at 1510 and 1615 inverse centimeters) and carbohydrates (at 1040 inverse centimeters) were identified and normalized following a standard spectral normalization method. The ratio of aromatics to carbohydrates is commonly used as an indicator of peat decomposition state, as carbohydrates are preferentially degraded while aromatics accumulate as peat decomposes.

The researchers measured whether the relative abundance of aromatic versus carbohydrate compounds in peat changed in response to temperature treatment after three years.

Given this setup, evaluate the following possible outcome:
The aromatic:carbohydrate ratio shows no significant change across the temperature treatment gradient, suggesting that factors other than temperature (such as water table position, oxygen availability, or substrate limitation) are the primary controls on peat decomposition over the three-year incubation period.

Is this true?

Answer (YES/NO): YES